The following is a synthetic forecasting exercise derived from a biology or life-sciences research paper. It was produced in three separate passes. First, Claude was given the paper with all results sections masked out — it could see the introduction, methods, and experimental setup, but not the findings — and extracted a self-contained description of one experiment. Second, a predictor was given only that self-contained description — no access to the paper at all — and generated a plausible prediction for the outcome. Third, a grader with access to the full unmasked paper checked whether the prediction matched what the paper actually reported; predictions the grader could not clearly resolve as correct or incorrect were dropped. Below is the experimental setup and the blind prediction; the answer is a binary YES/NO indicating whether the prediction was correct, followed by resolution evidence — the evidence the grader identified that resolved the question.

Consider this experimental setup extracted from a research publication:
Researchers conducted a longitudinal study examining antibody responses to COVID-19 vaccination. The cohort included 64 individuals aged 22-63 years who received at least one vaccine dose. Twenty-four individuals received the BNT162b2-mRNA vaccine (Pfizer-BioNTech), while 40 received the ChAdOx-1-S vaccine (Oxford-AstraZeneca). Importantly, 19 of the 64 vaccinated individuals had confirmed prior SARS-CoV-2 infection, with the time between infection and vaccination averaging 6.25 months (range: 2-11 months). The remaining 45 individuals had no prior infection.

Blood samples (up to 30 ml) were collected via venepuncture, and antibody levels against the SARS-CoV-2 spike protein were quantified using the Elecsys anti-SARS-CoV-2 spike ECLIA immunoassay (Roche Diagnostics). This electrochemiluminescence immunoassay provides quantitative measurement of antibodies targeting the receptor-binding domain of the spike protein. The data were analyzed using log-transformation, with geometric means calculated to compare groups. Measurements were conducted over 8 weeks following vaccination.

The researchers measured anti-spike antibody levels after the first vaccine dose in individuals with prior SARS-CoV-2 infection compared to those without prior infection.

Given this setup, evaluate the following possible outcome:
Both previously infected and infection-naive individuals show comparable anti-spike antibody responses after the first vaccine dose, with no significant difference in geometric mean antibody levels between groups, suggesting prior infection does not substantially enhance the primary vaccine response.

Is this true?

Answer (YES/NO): NO